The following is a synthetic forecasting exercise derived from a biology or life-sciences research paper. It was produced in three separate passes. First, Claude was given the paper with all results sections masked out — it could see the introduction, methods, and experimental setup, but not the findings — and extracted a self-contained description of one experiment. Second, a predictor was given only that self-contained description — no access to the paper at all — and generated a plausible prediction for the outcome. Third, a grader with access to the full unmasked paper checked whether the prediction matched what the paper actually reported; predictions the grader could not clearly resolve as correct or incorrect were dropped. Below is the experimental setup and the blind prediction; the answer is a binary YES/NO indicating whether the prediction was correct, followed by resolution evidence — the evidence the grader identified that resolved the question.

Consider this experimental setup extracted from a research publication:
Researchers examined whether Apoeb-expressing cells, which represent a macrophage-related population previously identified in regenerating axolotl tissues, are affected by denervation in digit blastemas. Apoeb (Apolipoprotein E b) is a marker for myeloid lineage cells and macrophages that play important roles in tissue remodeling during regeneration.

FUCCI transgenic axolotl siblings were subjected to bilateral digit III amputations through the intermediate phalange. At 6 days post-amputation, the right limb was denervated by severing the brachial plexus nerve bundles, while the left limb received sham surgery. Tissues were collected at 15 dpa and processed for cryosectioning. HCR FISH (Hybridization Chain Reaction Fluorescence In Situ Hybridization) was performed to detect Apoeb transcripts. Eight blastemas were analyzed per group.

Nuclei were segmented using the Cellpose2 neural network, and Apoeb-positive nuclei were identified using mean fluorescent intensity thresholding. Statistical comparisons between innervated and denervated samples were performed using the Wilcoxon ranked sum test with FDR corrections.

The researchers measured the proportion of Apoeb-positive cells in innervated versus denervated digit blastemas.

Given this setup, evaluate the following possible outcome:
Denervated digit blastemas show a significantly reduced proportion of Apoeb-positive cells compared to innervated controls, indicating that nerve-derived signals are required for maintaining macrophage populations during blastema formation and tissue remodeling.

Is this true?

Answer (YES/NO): NO